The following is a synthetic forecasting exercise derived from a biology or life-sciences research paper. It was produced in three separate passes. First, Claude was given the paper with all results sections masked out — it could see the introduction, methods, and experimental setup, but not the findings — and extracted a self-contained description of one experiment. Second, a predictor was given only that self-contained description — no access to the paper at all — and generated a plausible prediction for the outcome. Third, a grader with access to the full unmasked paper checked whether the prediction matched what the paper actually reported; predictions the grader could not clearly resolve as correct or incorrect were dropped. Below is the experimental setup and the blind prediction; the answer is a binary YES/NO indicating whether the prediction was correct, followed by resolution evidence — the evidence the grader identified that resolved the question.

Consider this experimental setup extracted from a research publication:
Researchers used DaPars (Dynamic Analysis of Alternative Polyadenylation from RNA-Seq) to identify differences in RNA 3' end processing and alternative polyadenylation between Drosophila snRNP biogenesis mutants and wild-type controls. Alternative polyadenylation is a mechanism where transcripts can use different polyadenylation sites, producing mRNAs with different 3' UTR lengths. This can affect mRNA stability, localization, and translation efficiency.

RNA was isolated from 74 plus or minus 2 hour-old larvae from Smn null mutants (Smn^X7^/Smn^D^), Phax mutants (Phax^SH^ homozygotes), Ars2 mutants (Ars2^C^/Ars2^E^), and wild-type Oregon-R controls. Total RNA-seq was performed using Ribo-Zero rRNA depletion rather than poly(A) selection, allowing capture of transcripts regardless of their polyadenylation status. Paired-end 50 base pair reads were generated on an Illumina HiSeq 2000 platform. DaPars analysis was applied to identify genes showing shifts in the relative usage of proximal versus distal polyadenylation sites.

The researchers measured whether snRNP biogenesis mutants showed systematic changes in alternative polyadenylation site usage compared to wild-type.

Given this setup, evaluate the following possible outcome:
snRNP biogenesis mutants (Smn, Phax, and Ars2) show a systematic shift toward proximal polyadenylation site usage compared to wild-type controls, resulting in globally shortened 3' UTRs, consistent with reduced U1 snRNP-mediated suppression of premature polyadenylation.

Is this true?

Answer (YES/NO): NO